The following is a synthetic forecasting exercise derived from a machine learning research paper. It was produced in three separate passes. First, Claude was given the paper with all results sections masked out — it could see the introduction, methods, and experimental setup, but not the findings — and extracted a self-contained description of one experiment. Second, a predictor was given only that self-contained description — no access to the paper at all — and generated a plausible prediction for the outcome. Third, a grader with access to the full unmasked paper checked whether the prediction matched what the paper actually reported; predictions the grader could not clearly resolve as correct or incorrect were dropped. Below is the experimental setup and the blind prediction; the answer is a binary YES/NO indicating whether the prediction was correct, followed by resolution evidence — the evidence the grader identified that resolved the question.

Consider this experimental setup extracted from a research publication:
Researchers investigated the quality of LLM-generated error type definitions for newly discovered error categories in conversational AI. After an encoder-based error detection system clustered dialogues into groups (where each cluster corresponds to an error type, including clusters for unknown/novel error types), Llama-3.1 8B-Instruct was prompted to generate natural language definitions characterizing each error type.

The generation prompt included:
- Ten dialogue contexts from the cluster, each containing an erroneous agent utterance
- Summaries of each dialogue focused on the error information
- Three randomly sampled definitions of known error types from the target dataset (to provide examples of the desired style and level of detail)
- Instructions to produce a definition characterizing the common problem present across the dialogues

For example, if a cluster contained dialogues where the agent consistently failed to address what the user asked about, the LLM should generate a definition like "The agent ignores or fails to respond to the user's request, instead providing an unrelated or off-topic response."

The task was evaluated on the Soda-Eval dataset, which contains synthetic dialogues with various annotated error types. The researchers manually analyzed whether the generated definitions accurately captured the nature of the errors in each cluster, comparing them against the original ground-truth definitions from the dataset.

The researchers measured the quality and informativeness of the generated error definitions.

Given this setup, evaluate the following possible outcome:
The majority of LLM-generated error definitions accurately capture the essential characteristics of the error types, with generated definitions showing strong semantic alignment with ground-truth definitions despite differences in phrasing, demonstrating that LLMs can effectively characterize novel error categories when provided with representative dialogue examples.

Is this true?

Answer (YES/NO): YES